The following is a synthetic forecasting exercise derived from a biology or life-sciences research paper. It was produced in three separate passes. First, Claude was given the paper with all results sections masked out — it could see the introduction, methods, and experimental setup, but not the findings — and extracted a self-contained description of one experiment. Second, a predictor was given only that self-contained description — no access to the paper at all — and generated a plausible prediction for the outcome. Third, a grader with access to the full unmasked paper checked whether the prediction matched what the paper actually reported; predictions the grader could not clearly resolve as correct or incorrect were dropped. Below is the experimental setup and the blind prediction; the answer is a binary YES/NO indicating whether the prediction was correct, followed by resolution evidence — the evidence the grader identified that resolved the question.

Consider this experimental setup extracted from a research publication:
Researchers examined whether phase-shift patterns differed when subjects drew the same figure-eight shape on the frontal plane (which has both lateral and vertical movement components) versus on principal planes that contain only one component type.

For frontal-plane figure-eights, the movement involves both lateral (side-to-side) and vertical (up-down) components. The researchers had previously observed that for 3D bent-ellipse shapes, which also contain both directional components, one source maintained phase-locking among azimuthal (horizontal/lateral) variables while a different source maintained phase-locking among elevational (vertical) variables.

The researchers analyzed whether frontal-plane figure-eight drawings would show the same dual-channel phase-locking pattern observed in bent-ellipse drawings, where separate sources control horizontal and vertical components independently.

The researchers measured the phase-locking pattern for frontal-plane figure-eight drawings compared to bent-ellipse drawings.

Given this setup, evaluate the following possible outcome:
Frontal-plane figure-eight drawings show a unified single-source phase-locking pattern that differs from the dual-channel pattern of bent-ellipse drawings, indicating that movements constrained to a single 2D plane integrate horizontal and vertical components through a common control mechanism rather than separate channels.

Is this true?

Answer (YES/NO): NO